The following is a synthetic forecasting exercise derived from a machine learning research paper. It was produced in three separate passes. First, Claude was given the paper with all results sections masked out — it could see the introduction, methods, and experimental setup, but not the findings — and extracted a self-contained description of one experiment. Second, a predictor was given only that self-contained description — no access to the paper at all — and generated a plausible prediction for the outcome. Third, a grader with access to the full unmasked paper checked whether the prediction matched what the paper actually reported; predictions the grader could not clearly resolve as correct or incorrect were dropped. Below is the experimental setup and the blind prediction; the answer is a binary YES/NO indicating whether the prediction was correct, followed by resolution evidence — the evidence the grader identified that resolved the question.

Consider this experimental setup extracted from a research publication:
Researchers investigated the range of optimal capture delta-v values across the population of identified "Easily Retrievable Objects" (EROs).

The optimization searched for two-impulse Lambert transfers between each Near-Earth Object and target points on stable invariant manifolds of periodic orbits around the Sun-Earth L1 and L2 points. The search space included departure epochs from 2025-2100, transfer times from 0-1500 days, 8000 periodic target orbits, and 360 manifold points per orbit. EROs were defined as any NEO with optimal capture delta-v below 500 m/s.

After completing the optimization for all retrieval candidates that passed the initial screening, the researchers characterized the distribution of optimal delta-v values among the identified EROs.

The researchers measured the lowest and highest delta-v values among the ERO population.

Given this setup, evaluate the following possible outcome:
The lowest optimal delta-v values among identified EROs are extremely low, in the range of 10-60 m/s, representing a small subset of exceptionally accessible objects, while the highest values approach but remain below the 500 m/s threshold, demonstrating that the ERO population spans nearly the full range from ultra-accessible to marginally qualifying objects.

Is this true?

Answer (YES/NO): YES